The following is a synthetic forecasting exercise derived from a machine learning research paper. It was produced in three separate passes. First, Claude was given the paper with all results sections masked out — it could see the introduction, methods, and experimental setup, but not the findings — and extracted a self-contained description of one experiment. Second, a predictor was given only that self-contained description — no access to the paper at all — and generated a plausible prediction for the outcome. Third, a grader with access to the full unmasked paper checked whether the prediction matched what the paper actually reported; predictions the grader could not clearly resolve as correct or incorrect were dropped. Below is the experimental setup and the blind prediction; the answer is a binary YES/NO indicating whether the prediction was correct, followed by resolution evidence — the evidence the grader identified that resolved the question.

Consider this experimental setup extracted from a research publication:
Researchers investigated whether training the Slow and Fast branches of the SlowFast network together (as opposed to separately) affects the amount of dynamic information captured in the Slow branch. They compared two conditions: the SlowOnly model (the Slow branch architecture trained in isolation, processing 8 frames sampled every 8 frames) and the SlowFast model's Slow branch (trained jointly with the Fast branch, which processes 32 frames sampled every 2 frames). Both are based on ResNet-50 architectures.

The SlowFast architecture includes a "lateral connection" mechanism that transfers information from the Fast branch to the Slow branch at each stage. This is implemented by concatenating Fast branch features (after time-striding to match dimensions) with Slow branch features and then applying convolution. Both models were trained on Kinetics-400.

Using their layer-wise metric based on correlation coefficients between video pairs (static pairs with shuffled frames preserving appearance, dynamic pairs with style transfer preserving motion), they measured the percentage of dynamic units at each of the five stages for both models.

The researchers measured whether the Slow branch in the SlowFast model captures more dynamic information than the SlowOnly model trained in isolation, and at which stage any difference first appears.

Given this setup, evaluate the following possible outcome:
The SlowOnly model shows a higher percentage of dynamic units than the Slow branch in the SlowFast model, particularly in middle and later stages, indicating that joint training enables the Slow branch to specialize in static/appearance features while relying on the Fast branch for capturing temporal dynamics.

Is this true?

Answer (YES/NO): NO